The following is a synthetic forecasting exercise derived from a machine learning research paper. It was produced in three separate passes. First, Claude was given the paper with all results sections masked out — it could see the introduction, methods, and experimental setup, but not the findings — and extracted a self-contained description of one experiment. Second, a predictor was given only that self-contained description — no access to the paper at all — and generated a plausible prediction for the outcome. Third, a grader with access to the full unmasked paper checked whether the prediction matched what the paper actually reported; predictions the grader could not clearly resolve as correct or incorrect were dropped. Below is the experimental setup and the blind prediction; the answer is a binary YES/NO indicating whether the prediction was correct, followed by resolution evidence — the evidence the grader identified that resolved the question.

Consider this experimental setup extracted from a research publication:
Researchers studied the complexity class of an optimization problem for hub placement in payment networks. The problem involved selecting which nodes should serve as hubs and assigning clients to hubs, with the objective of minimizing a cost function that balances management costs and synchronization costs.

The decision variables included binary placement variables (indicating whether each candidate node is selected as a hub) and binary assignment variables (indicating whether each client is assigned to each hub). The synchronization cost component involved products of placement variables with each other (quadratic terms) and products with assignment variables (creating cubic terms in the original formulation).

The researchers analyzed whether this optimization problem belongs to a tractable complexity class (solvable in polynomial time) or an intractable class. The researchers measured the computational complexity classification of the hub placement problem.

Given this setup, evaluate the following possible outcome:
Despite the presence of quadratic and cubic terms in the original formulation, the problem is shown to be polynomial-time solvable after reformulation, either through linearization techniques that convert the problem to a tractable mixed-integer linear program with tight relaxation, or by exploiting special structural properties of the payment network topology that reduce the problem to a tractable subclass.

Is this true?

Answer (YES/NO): NO